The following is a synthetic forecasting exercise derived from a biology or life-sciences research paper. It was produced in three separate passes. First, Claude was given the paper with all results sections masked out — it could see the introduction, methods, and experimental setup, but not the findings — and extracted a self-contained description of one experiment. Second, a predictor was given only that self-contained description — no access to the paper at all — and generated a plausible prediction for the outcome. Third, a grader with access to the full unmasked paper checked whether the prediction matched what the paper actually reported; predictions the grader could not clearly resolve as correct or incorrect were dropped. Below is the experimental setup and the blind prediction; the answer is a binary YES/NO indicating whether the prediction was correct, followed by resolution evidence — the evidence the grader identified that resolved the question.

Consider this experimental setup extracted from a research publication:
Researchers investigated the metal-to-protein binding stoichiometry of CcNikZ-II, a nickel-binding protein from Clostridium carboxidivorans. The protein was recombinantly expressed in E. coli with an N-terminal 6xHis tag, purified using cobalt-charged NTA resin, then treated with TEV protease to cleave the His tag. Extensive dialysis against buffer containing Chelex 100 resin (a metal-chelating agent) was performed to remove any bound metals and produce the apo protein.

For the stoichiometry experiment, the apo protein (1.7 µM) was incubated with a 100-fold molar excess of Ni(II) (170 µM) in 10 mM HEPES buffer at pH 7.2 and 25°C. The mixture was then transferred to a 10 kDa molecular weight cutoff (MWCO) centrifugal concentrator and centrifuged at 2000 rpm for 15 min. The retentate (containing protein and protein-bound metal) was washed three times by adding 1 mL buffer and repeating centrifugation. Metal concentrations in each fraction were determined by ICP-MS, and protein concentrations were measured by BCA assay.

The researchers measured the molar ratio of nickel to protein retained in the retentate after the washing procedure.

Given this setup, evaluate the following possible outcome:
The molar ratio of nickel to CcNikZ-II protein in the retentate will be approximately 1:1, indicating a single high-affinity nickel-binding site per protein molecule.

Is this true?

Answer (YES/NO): YES